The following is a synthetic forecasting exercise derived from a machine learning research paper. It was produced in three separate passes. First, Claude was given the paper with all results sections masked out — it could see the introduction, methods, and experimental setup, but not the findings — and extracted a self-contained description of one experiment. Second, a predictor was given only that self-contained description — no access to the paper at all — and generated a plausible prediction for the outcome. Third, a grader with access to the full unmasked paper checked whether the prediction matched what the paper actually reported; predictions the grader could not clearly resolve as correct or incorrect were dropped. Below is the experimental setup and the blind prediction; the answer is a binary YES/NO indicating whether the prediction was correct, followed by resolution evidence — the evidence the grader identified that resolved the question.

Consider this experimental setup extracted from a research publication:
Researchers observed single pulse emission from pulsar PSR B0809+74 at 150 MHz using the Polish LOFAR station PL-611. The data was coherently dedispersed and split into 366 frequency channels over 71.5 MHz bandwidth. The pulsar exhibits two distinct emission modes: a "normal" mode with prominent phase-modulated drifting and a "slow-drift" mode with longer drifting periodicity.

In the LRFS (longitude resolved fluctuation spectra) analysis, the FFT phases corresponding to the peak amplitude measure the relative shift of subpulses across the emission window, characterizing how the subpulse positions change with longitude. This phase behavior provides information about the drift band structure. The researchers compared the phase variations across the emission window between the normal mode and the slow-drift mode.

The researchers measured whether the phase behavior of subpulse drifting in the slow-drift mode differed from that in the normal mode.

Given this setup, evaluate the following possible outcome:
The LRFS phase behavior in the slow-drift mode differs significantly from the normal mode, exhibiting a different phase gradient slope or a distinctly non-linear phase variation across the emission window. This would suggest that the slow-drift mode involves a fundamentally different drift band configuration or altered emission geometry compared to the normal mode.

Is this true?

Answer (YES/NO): NO